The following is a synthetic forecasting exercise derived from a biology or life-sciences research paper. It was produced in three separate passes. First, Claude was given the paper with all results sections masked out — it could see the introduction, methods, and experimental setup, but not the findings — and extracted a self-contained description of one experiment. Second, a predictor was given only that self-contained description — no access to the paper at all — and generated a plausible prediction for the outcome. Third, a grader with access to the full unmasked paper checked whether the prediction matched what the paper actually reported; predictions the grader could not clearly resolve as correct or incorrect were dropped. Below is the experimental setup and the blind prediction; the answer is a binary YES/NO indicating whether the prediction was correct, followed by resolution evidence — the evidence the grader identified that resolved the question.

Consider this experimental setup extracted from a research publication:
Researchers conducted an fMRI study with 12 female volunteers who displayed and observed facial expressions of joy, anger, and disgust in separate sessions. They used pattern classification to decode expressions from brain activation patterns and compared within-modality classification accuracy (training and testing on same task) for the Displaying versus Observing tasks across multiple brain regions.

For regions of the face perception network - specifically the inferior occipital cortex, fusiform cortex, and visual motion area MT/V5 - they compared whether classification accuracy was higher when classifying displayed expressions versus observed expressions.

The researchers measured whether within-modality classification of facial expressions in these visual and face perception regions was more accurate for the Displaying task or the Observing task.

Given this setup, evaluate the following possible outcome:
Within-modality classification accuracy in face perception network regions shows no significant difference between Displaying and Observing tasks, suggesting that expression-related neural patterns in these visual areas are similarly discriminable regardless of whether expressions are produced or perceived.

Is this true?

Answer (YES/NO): NO